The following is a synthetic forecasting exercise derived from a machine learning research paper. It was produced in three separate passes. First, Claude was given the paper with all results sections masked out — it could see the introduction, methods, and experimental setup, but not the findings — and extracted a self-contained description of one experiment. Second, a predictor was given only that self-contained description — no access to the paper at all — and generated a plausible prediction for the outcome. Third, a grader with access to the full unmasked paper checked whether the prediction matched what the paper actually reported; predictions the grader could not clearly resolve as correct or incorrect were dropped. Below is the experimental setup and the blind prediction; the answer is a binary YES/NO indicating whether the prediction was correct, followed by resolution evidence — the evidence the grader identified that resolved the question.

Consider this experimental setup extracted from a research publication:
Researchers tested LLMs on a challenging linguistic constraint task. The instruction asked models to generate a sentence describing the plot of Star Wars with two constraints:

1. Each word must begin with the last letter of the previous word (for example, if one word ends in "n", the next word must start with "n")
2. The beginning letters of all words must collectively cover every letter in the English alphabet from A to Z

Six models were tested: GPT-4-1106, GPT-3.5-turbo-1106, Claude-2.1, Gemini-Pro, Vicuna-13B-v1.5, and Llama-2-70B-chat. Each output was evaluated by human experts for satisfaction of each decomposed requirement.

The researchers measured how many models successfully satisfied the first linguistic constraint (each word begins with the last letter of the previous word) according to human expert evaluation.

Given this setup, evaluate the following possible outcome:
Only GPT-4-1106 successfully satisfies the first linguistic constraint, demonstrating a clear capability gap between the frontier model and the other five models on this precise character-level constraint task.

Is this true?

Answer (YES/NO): NO